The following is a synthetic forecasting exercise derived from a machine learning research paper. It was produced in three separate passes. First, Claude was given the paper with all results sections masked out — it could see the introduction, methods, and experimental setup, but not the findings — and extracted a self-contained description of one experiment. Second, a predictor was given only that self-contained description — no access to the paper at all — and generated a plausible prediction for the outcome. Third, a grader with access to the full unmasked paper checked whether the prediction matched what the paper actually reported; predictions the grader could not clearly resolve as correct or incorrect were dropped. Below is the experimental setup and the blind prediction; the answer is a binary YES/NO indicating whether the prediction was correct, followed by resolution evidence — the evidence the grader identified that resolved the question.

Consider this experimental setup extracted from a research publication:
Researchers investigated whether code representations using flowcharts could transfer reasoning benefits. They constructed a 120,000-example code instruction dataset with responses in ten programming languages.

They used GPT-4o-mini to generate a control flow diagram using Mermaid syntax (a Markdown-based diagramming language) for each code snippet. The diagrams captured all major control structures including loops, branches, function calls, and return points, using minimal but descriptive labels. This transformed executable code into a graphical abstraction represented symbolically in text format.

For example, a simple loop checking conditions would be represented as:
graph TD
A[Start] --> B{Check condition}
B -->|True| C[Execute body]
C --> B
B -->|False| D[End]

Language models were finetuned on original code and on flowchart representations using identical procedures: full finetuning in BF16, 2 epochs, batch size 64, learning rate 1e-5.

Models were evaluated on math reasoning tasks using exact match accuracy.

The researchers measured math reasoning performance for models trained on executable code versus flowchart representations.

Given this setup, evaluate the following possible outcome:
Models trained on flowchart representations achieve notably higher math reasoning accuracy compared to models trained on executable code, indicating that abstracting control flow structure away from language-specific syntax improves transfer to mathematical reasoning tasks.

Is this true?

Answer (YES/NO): NO